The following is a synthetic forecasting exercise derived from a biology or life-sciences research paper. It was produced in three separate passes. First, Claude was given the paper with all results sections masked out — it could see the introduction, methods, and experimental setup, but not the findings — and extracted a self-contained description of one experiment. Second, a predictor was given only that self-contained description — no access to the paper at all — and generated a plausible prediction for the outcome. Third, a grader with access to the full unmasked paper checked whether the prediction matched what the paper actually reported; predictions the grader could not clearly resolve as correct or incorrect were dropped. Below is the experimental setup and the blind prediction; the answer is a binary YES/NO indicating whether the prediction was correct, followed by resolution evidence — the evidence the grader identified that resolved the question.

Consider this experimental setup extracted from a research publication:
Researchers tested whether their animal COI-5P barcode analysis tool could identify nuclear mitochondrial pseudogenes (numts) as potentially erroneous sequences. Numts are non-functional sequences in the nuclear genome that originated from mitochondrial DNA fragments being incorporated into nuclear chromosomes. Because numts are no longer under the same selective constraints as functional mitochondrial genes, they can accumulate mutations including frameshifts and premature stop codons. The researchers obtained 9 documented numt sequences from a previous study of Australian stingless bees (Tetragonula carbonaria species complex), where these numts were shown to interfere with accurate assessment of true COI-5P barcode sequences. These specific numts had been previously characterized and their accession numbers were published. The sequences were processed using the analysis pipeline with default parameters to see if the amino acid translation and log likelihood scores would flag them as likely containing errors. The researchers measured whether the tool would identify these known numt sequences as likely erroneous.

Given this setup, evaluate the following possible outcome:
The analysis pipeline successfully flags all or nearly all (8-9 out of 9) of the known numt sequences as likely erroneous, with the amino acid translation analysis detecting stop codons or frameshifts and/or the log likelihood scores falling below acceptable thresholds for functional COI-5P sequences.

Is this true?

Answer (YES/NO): YES